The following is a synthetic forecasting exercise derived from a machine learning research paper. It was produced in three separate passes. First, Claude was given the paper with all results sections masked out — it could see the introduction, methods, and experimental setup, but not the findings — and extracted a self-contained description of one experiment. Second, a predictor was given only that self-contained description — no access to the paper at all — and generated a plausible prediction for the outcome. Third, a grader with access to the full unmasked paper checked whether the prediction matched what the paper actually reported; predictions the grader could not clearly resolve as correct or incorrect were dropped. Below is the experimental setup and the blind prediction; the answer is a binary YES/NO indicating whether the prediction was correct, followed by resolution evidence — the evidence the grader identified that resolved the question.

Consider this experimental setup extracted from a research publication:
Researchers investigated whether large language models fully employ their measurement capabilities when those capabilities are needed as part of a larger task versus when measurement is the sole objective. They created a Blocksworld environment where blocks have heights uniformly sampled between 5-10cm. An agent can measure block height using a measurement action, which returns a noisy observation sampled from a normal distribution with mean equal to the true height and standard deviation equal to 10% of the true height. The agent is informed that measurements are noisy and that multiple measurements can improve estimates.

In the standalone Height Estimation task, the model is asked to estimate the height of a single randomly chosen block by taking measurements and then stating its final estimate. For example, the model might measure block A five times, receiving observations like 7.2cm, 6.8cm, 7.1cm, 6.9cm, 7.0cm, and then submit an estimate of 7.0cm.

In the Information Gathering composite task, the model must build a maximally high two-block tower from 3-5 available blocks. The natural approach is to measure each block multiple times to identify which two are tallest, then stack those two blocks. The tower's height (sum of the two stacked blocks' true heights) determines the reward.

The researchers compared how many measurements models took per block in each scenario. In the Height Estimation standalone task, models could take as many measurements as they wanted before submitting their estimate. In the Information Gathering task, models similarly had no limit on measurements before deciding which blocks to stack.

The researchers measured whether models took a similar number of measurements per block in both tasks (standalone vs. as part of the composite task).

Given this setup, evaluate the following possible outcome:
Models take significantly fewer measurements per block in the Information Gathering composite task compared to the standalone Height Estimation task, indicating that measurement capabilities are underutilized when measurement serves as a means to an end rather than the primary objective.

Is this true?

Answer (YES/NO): YES